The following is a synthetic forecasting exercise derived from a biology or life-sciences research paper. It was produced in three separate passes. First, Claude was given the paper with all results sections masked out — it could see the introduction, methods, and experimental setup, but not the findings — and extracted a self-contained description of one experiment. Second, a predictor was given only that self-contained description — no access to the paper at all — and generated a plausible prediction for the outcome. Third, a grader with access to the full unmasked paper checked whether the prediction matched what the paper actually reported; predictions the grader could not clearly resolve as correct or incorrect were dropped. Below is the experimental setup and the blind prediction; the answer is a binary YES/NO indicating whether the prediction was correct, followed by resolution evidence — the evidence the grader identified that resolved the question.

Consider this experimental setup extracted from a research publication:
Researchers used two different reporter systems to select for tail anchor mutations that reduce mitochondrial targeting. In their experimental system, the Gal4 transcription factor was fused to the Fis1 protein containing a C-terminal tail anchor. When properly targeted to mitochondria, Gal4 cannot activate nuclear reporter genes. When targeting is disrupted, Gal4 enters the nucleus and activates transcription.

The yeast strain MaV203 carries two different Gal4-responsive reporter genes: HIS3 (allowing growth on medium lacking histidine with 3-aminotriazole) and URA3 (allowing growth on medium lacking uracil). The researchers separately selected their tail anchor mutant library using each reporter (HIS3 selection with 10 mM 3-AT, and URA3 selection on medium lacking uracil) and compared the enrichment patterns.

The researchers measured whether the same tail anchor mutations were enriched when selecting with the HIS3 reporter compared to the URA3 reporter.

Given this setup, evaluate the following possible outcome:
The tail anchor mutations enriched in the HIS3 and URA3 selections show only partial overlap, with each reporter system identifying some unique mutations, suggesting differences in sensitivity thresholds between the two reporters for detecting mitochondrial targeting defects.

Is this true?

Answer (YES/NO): NO